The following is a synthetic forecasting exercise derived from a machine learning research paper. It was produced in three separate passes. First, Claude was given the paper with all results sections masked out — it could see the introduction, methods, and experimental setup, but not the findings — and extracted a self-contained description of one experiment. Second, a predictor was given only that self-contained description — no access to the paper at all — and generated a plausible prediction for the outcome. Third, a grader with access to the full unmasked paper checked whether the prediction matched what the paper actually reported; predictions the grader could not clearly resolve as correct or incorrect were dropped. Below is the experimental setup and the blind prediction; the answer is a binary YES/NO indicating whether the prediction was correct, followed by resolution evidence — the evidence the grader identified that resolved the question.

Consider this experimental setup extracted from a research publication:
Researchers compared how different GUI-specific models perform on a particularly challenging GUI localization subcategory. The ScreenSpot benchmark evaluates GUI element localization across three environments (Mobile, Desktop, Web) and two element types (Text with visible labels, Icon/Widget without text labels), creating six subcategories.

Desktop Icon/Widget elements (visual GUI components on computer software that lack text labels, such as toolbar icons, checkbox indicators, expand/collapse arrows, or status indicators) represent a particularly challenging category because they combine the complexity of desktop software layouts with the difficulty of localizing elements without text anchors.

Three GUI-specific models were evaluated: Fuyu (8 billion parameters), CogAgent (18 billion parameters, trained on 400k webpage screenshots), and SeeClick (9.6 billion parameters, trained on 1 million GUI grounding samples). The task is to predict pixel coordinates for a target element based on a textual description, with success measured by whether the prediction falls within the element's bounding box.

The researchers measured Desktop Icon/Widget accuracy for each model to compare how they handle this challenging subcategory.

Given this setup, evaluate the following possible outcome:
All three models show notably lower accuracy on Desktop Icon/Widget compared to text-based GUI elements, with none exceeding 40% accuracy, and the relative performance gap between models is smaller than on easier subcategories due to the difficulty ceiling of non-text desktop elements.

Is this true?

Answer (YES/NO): YES